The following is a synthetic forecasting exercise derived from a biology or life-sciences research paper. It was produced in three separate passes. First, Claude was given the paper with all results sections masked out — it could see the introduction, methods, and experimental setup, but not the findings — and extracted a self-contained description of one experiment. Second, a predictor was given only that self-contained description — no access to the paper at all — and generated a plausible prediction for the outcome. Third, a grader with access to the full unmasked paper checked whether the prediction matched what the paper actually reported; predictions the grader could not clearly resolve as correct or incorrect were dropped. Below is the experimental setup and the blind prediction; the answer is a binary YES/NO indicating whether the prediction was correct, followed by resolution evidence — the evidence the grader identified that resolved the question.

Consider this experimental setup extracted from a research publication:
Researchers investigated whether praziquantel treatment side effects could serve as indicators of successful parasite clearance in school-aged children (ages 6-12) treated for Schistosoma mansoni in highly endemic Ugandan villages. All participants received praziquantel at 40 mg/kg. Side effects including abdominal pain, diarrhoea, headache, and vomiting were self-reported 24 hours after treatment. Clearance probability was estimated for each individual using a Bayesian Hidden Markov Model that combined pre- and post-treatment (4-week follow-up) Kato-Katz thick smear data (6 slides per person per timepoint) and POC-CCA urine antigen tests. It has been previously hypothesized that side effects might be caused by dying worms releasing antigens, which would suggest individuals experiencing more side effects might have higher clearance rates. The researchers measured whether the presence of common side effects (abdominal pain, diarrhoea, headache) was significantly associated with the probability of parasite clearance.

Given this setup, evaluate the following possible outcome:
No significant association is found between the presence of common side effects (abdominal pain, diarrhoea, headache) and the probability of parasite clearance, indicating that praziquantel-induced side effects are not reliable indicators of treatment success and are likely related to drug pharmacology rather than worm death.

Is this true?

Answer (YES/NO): YES